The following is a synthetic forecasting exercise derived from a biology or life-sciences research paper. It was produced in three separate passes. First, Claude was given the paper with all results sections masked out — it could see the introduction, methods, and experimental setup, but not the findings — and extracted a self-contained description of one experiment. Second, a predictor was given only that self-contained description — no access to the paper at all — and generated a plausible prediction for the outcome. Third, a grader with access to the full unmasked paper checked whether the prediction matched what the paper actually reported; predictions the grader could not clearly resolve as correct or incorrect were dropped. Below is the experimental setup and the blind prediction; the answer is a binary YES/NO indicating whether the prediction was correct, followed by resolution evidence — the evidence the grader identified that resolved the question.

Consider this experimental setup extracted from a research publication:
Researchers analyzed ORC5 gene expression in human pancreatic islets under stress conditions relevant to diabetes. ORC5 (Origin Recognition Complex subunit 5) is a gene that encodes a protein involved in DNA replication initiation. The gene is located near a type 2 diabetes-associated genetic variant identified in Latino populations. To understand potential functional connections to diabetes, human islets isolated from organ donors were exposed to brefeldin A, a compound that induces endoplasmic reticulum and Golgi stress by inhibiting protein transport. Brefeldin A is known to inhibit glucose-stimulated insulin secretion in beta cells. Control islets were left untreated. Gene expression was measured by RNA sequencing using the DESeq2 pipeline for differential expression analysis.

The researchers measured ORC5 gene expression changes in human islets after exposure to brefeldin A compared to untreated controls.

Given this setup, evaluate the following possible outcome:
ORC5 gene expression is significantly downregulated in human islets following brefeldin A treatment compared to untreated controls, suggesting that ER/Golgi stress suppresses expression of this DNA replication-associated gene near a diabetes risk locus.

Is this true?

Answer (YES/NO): NO